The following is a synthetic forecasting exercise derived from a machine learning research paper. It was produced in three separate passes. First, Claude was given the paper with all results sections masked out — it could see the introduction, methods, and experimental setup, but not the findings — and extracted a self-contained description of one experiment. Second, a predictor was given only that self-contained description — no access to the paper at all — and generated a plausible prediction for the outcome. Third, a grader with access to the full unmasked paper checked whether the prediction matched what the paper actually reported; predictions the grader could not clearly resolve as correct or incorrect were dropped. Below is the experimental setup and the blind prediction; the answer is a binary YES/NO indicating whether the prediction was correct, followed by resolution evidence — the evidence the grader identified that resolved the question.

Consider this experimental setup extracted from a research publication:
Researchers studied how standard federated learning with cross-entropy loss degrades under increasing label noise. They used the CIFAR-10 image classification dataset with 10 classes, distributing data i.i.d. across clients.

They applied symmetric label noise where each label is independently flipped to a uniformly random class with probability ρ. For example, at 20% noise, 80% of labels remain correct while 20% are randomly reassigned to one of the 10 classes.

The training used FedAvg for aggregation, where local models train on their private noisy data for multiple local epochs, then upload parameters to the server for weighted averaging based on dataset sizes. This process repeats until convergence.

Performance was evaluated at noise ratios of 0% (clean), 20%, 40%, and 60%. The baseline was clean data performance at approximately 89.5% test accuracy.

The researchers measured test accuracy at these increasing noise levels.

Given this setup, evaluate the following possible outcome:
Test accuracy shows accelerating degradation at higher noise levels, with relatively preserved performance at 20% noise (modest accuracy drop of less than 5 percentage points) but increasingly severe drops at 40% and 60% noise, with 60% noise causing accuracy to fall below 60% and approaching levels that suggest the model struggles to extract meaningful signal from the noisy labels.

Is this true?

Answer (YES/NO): NO